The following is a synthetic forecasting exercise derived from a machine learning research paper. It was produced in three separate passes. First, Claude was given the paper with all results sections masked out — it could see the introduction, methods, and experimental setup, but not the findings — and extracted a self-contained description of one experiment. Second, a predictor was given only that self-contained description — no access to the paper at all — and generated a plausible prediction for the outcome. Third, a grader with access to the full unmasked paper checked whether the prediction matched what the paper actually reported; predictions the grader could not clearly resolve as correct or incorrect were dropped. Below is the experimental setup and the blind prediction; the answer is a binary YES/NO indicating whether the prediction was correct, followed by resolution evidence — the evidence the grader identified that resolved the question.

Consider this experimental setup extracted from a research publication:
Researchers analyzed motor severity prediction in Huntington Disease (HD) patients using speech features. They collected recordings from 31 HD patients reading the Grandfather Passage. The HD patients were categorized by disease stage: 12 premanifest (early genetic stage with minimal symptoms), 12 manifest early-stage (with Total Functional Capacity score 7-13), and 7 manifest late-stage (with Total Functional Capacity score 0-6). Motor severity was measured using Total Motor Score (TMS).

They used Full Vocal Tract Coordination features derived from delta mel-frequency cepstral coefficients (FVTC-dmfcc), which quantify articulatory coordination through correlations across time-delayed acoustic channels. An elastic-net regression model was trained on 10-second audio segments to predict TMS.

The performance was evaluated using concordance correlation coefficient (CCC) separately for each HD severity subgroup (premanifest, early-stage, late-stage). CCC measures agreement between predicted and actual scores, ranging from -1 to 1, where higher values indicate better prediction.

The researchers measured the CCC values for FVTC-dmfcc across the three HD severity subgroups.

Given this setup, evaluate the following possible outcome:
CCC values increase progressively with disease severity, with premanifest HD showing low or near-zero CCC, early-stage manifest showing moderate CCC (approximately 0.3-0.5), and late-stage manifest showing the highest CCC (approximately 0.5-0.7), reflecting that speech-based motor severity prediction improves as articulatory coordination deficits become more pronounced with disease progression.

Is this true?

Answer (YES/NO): NO